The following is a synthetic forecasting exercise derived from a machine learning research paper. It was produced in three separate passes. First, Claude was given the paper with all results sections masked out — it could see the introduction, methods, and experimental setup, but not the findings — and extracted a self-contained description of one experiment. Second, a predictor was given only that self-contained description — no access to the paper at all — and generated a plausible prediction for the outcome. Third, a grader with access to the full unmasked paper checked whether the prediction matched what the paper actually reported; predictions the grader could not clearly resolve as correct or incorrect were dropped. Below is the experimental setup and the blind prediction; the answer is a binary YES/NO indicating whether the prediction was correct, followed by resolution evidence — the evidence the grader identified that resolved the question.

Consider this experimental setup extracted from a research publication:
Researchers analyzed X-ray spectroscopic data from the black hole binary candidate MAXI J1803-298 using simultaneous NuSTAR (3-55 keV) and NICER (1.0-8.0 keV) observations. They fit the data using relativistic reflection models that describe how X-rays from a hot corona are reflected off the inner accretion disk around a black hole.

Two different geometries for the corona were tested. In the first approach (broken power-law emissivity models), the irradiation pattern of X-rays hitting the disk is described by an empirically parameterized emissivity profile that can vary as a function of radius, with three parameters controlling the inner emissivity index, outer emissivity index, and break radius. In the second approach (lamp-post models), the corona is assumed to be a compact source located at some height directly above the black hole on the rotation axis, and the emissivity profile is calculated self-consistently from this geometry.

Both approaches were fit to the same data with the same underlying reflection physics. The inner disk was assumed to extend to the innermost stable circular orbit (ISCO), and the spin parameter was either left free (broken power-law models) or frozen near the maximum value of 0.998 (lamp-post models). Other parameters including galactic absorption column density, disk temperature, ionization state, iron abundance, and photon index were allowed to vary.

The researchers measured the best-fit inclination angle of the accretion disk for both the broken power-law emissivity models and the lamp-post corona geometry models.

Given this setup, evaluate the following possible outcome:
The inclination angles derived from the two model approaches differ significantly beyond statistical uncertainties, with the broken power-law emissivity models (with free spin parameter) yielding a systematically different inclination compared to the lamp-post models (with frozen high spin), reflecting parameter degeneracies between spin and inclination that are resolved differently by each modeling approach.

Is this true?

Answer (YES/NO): YES